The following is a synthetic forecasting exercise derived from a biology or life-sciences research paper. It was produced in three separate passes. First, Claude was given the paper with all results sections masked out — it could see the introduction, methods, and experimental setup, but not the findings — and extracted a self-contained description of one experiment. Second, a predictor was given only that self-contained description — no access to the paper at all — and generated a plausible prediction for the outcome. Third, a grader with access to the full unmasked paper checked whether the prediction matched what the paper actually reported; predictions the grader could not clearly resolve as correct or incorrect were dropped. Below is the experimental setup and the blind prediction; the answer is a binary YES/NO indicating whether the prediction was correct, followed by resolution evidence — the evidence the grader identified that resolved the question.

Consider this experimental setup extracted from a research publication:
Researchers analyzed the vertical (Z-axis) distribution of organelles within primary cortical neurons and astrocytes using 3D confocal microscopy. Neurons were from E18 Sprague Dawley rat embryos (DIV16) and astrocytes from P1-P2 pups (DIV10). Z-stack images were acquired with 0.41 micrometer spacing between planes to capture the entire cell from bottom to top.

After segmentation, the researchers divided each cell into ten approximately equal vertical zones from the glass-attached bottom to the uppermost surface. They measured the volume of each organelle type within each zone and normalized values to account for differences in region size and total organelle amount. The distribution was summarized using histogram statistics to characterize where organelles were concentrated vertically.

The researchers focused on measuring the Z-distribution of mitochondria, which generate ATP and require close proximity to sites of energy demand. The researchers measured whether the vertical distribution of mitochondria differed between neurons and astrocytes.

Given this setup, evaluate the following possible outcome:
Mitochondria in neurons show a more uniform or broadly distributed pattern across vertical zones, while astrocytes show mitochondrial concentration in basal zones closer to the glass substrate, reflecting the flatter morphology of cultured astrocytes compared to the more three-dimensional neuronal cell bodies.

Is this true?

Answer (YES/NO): NO